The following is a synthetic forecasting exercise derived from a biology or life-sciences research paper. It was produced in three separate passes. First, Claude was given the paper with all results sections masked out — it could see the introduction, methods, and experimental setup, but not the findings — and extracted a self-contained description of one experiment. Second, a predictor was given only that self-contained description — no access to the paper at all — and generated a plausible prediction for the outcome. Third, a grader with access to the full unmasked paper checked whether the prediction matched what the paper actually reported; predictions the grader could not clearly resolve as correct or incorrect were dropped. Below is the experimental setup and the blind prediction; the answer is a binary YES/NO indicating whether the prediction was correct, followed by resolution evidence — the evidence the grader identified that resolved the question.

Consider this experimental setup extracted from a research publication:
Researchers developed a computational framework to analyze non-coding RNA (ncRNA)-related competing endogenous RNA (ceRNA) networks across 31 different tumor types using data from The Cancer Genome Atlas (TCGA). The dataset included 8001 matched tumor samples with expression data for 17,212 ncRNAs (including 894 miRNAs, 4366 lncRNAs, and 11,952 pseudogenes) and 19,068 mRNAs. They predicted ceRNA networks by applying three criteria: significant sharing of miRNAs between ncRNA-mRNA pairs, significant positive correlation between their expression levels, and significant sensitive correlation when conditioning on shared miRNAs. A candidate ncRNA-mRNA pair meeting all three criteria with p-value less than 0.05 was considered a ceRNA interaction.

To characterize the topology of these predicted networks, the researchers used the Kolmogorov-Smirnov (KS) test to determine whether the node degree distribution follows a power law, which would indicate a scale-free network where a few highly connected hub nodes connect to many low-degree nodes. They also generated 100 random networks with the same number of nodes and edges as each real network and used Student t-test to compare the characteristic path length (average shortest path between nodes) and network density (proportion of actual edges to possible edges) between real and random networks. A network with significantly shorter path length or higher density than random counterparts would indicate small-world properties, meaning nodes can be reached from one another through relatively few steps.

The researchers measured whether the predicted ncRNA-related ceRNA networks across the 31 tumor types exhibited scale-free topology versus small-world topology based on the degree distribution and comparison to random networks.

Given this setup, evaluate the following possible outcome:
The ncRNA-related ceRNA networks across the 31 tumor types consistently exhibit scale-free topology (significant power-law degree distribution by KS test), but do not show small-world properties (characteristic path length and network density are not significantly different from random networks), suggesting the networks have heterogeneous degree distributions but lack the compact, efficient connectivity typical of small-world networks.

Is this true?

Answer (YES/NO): NO